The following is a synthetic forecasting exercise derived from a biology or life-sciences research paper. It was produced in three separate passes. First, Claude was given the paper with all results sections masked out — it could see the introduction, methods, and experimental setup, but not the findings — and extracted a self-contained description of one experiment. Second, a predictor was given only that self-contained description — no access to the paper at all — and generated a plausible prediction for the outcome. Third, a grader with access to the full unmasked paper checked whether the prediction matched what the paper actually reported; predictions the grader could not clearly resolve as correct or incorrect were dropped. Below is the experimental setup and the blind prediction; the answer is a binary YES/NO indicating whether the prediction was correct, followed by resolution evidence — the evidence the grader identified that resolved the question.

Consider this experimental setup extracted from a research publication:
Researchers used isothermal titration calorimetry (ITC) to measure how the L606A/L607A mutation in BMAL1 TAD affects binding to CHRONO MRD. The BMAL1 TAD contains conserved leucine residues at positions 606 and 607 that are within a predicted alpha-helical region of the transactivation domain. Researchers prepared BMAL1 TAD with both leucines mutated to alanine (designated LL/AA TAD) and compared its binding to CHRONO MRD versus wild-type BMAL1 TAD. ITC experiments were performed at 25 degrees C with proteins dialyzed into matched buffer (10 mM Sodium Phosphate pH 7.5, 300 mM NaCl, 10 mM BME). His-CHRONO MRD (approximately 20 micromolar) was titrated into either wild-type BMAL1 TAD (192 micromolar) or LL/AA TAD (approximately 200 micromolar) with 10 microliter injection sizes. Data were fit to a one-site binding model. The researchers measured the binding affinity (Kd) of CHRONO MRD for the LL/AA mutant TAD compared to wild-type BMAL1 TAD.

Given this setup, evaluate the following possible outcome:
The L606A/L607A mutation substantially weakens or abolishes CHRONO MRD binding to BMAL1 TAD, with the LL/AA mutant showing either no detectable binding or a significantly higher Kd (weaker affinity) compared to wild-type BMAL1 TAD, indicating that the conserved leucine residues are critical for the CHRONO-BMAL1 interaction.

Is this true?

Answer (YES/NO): YES